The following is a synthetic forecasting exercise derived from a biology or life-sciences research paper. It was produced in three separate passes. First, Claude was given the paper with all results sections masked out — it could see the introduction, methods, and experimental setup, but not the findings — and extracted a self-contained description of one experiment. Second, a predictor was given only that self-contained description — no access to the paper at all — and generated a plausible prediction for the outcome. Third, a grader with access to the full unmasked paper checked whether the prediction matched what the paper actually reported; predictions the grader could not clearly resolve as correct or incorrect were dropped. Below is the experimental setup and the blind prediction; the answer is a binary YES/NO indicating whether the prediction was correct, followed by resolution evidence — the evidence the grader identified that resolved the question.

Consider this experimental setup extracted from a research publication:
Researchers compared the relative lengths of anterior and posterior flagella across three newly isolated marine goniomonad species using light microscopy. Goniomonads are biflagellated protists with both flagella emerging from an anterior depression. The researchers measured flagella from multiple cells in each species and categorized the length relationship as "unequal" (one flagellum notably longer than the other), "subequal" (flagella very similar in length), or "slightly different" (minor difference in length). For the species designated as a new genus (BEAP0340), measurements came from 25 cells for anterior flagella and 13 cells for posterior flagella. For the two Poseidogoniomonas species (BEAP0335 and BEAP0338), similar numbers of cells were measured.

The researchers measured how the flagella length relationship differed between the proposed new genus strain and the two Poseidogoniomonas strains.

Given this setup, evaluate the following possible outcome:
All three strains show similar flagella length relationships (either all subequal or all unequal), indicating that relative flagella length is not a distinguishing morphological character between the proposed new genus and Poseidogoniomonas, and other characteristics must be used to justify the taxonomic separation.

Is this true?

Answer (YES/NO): NO